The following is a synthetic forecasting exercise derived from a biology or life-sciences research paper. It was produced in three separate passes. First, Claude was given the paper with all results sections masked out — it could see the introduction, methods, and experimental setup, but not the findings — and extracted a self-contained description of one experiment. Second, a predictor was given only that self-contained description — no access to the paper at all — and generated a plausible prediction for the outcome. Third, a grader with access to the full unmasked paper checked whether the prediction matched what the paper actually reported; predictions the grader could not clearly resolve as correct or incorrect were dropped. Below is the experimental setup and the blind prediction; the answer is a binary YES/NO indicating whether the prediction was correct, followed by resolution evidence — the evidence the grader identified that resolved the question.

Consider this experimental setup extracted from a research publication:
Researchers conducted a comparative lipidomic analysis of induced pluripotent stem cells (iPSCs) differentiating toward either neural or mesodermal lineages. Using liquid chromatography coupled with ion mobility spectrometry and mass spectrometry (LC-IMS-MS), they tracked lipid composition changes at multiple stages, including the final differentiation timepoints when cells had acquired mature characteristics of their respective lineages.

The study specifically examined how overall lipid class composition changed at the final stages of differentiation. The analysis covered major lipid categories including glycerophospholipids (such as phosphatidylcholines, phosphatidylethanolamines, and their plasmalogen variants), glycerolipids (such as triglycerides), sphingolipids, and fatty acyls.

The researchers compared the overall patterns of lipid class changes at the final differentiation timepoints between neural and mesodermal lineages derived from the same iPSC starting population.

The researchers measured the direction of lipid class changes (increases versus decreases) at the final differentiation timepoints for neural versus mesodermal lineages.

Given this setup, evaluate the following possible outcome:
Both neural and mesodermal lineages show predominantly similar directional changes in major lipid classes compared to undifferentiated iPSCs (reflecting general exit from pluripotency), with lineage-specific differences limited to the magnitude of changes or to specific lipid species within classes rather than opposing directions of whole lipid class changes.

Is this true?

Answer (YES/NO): NO